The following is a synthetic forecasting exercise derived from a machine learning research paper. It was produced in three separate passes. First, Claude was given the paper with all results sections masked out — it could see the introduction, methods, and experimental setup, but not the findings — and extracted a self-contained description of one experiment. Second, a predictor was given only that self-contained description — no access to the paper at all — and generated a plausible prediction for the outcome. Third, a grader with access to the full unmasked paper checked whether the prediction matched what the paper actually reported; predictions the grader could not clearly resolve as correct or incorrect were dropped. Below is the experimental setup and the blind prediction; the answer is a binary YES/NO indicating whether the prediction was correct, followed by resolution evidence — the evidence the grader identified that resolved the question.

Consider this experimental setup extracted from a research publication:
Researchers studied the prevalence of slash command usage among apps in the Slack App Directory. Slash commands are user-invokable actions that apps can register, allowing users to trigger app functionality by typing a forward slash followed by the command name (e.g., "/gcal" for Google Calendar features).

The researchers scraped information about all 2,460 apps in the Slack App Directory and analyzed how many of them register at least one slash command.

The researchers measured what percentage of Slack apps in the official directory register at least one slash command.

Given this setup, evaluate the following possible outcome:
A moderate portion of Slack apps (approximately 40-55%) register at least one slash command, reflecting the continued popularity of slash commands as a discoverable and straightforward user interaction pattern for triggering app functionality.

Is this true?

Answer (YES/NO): YES